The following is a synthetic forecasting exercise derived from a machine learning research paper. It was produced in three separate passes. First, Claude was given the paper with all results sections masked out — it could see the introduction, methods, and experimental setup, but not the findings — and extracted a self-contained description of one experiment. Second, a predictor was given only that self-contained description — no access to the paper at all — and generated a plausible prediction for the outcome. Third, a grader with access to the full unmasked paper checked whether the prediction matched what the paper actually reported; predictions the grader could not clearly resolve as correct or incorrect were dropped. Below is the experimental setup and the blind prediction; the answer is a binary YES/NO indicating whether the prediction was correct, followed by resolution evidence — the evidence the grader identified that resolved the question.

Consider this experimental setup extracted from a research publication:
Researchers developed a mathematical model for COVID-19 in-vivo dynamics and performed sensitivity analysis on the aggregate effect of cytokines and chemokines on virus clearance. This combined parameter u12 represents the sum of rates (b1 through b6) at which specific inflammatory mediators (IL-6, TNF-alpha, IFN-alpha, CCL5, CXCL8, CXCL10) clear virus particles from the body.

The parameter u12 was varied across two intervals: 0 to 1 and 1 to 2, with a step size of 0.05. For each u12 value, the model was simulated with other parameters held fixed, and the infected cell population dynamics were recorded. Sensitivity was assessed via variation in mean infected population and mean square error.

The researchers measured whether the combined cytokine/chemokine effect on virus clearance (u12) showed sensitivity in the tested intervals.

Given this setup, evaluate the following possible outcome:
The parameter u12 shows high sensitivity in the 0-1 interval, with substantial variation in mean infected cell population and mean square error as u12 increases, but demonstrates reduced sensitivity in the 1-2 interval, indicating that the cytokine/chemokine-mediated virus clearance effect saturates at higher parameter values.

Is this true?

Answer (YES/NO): NO